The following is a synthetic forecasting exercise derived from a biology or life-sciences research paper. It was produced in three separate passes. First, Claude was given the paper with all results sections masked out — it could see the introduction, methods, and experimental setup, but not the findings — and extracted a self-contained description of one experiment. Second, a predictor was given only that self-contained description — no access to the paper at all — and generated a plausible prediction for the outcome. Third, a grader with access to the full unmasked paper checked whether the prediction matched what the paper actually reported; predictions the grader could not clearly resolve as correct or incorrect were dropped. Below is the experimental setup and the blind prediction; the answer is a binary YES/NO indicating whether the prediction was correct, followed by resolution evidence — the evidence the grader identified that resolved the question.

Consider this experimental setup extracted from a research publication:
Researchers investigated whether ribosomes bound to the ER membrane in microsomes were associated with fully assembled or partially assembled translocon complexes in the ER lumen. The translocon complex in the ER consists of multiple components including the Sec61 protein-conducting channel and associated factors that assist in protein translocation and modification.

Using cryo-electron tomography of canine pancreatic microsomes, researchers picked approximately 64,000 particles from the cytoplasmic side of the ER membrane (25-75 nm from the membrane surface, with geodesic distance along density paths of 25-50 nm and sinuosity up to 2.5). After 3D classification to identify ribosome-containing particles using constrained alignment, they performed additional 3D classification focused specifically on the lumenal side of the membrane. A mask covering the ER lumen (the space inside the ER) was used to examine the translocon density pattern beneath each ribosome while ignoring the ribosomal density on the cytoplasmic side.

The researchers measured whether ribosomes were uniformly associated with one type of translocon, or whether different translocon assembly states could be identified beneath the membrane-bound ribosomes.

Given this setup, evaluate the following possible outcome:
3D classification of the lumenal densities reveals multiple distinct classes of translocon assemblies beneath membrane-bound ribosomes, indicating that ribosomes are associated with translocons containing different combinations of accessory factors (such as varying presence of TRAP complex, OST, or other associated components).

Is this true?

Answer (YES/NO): YES